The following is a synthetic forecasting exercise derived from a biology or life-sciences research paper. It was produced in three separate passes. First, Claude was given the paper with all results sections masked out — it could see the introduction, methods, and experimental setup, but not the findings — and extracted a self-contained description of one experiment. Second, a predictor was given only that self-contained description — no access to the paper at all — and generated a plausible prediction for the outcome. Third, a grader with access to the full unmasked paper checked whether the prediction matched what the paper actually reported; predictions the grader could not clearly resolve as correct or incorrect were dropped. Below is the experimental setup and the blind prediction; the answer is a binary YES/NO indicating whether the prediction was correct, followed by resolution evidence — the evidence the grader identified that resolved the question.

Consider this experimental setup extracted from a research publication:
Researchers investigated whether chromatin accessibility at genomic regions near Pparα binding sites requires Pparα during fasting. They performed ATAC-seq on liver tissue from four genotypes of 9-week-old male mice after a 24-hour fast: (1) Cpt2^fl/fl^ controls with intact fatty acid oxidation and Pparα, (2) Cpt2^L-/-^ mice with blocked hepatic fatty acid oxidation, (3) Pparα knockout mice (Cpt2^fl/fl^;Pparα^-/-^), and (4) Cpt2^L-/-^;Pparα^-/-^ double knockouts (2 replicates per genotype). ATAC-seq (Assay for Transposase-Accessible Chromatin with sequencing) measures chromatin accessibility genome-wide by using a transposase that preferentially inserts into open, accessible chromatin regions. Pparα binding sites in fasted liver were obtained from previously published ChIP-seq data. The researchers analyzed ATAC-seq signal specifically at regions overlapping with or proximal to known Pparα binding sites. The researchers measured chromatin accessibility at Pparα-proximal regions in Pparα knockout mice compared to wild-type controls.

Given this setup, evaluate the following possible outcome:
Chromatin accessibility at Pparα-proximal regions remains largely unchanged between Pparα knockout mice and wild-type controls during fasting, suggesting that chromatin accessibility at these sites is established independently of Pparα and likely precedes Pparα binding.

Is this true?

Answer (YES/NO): NO